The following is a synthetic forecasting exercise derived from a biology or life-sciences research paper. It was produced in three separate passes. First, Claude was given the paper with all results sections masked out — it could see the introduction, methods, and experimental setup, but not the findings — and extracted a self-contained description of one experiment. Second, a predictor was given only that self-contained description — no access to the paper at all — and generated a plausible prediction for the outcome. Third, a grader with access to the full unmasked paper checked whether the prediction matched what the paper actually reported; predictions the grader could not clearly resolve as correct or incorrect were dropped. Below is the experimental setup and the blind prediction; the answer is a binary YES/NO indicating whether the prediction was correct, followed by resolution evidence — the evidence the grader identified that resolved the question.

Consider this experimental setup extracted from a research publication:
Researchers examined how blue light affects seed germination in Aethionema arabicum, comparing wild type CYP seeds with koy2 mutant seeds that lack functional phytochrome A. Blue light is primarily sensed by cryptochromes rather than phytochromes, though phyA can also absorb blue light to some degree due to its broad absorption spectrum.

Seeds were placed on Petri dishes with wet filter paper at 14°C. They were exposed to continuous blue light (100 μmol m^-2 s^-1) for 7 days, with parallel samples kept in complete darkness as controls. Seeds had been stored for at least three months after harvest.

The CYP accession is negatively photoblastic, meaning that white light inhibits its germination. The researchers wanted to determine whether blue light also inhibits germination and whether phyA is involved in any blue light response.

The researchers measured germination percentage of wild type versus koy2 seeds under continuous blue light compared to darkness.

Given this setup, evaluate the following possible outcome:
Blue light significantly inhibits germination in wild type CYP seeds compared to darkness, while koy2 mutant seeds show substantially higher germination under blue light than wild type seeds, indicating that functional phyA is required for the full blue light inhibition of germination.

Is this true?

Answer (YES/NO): YES